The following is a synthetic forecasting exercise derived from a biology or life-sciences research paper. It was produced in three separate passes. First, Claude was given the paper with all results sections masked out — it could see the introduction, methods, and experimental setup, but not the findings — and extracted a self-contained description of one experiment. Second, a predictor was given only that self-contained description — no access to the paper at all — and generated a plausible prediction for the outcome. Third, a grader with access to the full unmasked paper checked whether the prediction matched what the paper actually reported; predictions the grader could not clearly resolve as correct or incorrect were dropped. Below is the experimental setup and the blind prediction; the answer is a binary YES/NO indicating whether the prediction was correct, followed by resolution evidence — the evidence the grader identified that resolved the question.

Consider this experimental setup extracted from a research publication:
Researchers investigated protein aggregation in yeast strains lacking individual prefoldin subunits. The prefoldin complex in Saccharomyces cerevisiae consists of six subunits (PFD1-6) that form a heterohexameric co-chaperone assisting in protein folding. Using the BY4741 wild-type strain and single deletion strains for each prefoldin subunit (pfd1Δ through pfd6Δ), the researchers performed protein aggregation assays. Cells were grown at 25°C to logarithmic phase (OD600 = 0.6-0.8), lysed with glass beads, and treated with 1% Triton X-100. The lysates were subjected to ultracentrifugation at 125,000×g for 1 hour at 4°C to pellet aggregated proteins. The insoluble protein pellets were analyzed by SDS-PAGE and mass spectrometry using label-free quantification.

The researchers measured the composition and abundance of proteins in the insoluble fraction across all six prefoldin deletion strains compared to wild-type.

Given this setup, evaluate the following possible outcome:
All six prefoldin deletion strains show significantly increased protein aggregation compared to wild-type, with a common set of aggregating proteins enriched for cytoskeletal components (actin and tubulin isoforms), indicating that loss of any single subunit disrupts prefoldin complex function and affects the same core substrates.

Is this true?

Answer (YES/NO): NO